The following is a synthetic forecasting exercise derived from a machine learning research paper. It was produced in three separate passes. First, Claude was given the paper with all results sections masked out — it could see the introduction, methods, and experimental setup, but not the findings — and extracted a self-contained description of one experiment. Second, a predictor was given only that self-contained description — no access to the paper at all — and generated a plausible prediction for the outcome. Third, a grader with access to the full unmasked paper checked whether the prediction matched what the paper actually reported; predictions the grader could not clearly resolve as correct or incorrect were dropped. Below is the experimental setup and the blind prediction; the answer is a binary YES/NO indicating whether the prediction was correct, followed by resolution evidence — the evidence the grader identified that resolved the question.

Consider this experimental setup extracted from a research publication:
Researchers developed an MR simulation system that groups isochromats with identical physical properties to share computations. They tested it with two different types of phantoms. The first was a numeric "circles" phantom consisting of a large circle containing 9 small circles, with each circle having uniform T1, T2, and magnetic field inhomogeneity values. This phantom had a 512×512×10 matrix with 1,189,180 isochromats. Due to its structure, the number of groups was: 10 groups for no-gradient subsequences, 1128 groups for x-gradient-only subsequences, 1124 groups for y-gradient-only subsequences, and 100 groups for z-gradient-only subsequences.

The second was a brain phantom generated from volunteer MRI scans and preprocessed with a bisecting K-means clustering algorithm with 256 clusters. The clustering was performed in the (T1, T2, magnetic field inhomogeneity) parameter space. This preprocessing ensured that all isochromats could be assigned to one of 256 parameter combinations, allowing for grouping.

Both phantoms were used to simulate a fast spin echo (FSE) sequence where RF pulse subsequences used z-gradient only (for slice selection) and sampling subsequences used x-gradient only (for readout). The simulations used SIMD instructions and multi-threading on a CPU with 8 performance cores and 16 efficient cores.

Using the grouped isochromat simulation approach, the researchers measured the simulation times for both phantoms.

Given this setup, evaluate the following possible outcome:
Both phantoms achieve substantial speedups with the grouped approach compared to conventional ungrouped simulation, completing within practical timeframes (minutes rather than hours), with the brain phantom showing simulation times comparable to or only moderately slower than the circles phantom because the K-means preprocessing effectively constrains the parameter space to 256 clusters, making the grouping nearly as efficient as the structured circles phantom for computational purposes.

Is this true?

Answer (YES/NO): NO